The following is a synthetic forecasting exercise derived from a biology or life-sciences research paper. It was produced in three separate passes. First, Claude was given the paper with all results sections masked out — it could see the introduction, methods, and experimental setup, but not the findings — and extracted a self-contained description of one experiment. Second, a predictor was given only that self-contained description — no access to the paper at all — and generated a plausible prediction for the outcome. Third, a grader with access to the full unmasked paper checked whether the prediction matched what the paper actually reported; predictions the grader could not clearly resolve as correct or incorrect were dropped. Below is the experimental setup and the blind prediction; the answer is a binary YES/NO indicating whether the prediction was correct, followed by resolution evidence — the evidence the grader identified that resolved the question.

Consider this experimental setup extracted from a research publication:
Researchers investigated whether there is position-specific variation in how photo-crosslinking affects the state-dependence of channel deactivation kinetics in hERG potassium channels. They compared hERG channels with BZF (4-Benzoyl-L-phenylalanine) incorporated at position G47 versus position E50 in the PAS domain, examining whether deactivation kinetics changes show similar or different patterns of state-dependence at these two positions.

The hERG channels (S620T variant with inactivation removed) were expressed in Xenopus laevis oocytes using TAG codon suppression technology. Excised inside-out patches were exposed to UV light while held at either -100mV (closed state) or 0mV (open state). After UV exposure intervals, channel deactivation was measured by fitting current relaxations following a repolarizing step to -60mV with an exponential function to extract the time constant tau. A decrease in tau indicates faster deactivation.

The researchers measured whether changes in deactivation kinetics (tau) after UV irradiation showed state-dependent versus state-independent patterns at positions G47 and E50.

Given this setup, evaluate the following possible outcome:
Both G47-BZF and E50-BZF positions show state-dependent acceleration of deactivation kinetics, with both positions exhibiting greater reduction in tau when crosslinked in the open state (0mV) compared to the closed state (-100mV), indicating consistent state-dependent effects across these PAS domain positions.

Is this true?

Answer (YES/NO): NO